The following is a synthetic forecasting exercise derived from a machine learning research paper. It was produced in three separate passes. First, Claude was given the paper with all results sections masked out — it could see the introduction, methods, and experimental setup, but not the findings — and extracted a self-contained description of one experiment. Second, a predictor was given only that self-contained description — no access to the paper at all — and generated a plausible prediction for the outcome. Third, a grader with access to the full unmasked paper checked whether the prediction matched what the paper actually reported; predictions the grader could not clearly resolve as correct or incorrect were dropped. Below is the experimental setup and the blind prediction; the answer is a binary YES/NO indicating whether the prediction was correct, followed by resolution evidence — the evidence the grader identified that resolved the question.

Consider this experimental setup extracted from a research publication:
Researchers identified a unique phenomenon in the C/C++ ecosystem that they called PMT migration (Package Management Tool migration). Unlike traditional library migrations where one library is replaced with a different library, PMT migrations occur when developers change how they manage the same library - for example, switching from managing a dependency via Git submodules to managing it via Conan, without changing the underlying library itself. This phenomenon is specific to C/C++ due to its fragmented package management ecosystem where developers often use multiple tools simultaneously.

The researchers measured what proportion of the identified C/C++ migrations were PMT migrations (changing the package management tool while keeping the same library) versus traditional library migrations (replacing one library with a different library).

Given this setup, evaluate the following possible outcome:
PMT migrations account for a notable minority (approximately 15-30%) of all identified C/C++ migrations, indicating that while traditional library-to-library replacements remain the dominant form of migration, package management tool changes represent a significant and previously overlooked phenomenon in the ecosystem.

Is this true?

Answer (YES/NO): NO